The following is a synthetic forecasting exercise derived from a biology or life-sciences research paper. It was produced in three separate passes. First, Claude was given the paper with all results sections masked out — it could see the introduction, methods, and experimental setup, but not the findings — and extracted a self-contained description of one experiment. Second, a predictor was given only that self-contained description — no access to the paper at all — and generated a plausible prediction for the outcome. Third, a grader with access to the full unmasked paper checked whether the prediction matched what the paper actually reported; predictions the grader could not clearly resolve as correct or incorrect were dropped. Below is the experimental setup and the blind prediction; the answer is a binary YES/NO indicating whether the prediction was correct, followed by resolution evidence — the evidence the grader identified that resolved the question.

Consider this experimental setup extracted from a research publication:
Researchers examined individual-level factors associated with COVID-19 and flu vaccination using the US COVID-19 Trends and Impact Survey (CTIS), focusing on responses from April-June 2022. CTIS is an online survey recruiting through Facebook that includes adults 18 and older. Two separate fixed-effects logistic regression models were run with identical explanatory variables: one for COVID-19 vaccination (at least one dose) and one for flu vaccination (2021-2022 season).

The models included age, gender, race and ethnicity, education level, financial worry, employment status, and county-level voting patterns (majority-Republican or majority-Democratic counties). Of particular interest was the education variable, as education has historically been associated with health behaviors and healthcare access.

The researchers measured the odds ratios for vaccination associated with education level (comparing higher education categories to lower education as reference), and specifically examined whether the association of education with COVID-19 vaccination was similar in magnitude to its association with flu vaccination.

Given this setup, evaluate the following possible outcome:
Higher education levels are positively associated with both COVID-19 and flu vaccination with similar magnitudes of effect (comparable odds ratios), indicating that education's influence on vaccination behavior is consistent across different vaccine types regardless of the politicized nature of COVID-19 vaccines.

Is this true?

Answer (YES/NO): YES